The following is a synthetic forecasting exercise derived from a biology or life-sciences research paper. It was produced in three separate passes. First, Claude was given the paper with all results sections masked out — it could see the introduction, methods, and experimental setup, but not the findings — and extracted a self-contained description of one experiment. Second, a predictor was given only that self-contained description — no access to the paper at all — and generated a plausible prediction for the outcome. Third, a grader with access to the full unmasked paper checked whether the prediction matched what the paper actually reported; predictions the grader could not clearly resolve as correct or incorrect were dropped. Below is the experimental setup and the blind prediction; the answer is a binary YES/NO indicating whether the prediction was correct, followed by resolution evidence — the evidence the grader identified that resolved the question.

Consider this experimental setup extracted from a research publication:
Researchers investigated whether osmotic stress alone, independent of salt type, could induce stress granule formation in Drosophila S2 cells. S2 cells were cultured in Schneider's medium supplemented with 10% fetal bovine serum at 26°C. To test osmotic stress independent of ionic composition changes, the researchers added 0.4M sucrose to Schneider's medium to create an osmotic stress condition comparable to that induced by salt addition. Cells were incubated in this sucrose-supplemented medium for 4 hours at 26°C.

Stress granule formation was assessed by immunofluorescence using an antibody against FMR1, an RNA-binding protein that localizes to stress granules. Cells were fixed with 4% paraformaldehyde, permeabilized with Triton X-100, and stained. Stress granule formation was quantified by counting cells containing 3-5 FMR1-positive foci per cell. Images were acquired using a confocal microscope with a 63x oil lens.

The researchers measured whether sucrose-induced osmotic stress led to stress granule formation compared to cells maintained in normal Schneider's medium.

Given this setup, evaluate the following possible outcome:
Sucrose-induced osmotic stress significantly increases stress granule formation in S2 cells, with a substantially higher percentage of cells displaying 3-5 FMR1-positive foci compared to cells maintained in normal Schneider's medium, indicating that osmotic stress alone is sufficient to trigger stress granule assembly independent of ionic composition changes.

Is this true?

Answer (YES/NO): YES